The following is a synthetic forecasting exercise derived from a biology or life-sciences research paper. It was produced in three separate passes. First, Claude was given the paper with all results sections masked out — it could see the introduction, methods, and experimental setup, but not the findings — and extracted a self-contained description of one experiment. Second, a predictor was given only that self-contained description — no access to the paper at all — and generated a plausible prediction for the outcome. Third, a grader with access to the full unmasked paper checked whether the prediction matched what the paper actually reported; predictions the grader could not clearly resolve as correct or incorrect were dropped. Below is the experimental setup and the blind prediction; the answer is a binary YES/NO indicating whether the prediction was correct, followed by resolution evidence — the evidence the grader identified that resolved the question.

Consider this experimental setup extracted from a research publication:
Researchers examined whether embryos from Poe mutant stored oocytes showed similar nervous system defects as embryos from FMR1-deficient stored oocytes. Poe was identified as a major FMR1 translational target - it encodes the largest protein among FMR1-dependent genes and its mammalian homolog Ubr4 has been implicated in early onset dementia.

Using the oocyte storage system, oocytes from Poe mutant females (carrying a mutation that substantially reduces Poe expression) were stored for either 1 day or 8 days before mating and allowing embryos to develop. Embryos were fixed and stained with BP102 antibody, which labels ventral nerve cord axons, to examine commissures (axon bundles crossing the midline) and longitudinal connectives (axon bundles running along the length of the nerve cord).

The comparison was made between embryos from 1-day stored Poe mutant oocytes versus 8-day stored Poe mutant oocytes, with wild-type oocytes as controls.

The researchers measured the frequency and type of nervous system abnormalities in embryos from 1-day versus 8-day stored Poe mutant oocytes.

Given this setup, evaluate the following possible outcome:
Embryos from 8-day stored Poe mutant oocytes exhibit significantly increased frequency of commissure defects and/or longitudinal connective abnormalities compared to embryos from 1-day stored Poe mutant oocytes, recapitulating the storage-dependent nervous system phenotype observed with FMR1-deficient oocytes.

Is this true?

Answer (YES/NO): YES